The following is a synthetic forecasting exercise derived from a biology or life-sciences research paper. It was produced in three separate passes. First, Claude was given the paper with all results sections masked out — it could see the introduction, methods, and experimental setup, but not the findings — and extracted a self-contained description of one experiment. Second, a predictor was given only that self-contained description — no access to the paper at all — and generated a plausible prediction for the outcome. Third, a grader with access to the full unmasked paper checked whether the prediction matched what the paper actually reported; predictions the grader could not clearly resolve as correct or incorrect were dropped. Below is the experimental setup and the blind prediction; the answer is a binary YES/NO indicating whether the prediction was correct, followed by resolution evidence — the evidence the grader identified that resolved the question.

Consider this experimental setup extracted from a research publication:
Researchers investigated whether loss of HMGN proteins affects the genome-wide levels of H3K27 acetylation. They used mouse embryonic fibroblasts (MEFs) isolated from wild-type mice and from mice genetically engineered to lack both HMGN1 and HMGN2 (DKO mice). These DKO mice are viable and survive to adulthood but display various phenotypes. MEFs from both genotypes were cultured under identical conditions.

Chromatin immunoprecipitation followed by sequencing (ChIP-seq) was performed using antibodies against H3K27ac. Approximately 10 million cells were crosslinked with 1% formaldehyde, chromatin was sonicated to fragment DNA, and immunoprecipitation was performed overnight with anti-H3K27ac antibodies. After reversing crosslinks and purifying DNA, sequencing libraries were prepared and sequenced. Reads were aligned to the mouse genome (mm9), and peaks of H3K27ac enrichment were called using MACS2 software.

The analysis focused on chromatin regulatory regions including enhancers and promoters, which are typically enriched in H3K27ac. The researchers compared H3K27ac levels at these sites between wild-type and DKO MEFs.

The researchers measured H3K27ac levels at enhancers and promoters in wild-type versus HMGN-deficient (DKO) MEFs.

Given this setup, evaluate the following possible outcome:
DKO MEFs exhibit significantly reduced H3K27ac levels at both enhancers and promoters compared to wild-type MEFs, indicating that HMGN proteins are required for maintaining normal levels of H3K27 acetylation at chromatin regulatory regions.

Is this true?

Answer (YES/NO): YES